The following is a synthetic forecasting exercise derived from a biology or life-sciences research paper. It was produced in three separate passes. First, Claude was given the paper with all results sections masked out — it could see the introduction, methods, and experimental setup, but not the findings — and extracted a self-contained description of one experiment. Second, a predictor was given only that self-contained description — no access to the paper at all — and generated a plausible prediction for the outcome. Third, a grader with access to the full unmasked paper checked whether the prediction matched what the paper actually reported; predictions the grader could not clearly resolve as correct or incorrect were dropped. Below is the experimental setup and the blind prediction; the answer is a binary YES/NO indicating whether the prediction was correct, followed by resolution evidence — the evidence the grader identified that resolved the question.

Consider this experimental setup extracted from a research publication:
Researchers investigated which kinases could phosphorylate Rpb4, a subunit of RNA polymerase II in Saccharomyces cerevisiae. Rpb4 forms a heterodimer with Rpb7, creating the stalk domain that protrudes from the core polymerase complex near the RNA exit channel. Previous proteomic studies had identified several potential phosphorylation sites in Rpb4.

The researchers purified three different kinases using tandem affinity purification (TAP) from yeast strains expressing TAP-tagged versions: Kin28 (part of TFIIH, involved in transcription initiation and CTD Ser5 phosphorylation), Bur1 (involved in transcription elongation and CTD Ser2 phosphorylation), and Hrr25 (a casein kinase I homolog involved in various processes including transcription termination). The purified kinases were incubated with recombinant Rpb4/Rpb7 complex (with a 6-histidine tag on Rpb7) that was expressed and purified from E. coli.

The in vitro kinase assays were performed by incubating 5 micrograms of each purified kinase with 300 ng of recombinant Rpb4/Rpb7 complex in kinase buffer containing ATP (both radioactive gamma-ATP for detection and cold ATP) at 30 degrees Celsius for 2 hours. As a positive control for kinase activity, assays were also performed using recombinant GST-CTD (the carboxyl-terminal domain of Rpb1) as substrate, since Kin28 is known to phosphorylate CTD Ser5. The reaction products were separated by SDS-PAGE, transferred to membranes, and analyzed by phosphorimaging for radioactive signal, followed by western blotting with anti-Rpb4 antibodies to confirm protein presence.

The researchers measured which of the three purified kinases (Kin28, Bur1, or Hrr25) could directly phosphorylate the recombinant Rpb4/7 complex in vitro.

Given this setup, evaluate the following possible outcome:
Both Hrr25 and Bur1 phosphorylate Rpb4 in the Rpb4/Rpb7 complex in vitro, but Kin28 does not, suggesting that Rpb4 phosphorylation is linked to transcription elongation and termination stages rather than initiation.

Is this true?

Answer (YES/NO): NO